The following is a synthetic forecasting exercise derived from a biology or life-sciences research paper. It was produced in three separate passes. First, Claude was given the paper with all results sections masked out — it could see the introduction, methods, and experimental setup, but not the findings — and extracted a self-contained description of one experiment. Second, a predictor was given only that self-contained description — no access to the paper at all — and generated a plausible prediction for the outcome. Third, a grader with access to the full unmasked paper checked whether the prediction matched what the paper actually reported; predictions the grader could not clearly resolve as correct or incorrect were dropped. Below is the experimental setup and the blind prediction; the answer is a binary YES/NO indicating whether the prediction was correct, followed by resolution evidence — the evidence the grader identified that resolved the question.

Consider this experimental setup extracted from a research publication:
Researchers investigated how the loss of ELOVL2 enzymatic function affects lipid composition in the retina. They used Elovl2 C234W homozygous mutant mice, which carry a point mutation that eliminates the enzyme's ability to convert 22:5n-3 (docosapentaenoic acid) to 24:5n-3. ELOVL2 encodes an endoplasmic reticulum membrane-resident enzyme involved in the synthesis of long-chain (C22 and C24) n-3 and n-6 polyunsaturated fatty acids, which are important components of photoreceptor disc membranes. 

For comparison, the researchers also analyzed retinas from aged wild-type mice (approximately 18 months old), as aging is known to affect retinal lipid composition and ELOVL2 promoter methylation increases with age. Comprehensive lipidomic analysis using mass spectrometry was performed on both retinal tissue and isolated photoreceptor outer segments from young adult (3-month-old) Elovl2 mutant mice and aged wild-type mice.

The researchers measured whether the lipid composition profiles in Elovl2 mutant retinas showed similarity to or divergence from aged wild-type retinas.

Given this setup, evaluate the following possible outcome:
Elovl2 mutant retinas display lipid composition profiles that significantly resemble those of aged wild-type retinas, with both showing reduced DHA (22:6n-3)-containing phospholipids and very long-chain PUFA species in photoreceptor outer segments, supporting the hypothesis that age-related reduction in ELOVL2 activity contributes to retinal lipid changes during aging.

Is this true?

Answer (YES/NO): YES